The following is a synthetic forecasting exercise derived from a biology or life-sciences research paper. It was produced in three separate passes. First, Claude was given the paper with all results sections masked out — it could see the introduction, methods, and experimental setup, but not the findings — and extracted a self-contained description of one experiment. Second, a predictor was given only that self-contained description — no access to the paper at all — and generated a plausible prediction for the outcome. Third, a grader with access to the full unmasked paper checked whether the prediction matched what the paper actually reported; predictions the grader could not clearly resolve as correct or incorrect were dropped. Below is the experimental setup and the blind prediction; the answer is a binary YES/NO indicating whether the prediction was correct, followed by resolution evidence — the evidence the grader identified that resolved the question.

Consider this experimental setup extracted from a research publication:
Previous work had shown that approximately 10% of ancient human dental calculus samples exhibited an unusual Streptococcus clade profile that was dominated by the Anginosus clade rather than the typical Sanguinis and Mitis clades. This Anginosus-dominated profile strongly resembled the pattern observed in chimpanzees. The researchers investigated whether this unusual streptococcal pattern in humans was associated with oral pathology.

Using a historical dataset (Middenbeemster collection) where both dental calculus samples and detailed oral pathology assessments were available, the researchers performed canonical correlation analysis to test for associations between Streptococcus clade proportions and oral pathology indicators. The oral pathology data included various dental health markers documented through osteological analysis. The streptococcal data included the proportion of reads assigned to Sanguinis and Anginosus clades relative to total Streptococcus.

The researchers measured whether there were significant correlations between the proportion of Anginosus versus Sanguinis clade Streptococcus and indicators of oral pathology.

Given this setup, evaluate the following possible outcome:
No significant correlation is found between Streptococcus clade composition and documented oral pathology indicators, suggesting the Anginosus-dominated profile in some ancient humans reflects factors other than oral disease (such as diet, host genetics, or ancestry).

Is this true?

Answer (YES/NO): YES